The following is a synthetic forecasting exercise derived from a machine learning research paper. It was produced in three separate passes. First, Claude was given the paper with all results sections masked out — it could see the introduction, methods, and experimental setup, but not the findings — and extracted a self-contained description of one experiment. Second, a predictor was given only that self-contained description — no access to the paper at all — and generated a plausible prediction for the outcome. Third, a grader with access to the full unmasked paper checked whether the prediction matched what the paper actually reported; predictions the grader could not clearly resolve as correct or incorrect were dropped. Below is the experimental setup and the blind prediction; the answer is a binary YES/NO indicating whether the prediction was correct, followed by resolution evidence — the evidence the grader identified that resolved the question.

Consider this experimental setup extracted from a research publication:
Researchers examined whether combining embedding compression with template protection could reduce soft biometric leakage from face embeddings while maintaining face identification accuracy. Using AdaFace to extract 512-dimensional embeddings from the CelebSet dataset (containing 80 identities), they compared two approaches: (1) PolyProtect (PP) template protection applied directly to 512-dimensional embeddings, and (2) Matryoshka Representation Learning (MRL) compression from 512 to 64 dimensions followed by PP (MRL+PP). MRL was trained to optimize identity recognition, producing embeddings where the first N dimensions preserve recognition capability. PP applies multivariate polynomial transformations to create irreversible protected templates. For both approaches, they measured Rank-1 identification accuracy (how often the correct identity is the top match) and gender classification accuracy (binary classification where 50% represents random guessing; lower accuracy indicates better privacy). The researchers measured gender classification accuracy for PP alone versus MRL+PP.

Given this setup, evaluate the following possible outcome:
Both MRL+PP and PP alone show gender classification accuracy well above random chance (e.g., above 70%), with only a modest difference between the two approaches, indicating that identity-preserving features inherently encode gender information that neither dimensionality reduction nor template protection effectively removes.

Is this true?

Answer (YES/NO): YES